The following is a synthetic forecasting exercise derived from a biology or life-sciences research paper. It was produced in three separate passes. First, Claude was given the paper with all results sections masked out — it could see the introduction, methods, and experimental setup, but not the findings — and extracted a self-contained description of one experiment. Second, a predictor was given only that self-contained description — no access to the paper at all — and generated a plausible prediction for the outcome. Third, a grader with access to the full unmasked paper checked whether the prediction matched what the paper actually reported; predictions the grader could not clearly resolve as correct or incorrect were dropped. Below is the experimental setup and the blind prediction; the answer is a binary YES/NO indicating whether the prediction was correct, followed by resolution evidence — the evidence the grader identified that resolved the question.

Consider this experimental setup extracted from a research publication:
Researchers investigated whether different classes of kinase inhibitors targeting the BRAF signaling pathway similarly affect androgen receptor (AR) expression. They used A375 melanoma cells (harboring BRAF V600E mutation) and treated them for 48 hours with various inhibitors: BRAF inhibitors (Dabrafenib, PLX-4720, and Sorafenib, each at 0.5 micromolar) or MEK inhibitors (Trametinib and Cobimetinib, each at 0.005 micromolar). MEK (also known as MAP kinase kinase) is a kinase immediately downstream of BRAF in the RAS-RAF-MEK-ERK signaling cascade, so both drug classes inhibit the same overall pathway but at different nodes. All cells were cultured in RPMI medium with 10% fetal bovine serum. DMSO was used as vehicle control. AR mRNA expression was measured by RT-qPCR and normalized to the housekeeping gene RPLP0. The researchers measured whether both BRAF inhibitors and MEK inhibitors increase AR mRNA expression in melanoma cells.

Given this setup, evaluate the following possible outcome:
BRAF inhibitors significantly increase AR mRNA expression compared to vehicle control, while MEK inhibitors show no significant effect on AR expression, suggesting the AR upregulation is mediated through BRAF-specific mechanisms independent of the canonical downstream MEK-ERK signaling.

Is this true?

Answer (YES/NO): NO